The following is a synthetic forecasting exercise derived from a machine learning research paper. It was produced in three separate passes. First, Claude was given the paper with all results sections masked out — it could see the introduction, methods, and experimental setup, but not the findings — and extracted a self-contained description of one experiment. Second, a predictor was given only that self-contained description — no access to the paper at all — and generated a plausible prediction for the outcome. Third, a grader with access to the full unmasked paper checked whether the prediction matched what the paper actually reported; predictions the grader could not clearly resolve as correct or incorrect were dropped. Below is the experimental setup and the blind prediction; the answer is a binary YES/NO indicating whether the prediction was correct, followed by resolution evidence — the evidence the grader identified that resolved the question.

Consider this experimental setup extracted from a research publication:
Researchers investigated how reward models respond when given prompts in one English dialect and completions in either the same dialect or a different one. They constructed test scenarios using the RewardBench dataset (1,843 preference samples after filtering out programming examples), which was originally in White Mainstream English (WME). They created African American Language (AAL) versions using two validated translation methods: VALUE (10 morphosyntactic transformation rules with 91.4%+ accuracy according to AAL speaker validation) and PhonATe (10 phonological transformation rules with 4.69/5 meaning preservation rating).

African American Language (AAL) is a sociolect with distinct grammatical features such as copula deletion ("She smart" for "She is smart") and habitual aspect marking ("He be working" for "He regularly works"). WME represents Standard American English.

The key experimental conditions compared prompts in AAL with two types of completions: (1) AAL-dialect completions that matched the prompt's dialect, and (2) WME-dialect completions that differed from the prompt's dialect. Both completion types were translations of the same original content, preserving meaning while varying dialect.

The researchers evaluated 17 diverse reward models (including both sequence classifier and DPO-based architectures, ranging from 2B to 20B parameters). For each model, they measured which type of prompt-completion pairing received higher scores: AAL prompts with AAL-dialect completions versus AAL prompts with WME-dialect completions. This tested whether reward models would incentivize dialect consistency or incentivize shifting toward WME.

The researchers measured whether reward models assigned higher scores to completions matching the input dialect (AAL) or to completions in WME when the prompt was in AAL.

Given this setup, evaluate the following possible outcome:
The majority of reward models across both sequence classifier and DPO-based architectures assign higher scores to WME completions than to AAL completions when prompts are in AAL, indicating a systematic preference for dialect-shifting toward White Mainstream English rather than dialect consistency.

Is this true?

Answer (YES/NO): YES